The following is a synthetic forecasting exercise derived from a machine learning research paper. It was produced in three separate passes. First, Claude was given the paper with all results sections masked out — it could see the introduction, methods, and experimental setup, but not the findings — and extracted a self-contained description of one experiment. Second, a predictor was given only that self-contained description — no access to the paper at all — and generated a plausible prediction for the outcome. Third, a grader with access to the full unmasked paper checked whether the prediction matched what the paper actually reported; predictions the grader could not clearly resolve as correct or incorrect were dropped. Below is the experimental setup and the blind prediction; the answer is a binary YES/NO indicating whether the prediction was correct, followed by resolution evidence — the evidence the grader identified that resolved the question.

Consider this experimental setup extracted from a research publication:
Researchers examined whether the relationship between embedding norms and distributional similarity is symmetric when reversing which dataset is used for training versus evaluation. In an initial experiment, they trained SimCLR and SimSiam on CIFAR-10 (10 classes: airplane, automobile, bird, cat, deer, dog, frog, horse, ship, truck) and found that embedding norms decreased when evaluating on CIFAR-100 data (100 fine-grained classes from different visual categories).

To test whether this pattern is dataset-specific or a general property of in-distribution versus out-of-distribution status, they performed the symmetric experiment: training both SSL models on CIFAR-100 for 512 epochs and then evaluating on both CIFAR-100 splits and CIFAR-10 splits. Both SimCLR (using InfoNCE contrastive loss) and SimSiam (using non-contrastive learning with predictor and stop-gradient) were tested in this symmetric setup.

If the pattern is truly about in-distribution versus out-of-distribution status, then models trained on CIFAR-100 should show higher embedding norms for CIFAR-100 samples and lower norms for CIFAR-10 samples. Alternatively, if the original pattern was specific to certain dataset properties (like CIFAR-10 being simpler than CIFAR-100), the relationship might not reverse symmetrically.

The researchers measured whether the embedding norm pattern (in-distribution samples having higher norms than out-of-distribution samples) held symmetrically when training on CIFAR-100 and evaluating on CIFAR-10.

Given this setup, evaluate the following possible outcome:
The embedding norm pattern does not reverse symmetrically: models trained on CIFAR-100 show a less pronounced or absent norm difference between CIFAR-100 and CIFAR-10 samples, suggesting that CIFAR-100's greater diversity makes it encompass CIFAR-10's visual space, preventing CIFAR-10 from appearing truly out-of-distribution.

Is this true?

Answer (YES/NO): NO